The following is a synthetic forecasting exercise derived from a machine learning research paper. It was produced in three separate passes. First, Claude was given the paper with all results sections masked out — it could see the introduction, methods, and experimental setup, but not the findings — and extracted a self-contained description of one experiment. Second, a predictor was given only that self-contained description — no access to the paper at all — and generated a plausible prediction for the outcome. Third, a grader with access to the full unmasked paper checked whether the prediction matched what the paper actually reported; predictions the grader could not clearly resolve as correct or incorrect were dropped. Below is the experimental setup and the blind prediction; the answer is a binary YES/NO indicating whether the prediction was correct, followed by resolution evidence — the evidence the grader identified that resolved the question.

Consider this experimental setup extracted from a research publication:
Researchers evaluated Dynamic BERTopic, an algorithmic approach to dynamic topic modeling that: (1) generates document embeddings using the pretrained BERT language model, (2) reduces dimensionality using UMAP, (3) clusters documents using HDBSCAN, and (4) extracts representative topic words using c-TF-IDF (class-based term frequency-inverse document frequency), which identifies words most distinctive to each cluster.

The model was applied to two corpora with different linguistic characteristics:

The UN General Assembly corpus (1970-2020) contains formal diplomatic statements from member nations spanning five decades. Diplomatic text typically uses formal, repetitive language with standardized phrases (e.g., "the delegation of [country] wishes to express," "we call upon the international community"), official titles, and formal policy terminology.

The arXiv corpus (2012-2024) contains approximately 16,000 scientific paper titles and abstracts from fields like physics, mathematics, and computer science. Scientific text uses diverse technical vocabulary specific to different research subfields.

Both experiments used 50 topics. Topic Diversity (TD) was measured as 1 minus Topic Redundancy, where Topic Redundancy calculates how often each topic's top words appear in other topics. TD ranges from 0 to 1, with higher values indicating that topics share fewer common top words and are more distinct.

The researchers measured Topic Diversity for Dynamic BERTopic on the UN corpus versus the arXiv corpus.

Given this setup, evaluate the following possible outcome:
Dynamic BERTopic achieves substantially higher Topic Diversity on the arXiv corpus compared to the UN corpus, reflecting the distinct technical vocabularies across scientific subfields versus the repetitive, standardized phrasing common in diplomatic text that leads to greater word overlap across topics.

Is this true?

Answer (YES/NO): YES